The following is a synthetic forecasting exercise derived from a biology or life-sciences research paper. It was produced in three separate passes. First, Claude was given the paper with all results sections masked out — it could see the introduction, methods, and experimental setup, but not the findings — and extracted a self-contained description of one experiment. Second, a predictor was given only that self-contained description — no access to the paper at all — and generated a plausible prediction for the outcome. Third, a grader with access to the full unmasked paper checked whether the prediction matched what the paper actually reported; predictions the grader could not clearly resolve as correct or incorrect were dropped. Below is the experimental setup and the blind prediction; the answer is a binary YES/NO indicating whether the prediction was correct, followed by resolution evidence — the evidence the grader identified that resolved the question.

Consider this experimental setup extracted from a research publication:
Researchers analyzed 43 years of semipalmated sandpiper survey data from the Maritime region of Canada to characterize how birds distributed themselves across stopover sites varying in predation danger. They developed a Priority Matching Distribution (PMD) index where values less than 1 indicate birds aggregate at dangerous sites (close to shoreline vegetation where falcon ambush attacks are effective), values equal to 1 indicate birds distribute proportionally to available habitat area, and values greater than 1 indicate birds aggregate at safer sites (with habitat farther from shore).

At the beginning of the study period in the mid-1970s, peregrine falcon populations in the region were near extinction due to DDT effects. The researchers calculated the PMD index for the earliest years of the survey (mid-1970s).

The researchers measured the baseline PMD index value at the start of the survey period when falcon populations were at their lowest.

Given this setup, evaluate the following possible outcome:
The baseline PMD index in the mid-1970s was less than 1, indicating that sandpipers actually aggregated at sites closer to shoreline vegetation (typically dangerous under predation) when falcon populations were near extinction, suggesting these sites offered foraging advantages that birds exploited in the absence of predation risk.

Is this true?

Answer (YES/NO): NO